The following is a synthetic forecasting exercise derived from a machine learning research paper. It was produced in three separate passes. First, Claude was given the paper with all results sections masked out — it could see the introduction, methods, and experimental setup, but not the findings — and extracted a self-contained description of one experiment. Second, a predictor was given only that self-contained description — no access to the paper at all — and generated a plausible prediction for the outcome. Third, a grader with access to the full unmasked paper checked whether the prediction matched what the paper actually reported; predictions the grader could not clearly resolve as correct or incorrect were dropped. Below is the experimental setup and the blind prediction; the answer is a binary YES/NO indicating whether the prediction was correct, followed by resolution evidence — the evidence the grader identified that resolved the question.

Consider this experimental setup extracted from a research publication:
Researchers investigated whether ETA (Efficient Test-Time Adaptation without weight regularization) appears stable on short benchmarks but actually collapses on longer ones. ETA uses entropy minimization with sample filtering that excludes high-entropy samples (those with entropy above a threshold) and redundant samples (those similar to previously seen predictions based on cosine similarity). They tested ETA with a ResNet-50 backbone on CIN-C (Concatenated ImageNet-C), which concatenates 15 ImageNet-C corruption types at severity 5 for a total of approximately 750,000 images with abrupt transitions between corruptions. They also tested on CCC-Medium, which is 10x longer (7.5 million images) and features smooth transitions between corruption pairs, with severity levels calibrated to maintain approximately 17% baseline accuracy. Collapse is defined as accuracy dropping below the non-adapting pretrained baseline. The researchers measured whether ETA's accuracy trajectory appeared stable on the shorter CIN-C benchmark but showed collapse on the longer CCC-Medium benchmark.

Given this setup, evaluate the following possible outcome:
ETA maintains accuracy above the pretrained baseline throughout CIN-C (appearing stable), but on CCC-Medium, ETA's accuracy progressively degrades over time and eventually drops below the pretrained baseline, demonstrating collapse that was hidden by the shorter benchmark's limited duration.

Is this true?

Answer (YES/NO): YES